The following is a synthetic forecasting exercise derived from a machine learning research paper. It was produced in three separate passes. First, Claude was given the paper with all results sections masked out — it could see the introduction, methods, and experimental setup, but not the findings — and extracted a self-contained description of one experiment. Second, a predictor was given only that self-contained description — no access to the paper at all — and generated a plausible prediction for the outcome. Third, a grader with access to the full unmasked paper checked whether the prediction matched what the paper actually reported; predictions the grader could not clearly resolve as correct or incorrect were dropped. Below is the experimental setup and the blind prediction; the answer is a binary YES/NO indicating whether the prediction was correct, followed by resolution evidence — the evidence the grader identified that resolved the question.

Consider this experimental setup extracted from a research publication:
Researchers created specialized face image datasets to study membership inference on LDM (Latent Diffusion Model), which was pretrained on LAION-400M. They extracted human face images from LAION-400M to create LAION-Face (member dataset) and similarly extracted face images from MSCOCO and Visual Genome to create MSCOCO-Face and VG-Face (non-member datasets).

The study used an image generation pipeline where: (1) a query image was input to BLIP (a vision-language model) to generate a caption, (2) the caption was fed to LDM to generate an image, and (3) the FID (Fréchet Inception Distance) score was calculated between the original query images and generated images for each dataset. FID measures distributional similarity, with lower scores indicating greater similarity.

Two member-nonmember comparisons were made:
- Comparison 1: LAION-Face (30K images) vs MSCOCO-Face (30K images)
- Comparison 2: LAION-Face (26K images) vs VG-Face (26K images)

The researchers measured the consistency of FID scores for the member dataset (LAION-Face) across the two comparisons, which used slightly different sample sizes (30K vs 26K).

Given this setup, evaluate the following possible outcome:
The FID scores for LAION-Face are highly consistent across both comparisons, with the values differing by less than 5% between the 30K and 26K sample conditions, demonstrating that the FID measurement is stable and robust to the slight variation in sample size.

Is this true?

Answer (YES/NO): YES